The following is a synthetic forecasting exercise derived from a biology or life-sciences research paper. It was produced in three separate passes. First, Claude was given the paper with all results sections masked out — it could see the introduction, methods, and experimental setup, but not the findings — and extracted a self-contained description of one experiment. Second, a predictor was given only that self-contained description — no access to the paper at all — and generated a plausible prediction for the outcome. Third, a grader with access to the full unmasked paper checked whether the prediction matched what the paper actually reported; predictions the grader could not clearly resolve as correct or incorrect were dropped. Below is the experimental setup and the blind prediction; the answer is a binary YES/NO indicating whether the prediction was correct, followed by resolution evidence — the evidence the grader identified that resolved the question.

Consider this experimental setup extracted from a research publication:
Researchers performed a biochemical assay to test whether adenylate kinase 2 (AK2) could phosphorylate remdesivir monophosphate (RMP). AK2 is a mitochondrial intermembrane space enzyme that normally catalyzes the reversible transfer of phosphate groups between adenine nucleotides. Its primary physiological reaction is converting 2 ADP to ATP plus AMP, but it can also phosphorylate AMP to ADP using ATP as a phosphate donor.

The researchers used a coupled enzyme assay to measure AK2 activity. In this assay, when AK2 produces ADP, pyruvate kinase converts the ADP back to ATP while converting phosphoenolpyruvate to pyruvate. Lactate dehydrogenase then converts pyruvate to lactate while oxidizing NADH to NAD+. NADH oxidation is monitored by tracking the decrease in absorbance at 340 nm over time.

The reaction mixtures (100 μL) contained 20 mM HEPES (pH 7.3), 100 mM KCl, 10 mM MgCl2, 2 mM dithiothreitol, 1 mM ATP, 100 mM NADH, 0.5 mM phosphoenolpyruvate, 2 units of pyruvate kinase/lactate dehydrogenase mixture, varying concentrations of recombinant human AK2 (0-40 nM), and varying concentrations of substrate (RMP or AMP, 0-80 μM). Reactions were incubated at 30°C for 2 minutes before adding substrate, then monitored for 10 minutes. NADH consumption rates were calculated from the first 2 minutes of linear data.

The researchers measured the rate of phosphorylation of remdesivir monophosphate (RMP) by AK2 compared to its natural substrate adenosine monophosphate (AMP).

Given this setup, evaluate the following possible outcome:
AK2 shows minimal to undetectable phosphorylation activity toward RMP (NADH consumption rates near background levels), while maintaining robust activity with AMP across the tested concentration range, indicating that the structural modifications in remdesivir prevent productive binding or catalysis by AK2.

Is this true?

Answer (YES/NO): NO